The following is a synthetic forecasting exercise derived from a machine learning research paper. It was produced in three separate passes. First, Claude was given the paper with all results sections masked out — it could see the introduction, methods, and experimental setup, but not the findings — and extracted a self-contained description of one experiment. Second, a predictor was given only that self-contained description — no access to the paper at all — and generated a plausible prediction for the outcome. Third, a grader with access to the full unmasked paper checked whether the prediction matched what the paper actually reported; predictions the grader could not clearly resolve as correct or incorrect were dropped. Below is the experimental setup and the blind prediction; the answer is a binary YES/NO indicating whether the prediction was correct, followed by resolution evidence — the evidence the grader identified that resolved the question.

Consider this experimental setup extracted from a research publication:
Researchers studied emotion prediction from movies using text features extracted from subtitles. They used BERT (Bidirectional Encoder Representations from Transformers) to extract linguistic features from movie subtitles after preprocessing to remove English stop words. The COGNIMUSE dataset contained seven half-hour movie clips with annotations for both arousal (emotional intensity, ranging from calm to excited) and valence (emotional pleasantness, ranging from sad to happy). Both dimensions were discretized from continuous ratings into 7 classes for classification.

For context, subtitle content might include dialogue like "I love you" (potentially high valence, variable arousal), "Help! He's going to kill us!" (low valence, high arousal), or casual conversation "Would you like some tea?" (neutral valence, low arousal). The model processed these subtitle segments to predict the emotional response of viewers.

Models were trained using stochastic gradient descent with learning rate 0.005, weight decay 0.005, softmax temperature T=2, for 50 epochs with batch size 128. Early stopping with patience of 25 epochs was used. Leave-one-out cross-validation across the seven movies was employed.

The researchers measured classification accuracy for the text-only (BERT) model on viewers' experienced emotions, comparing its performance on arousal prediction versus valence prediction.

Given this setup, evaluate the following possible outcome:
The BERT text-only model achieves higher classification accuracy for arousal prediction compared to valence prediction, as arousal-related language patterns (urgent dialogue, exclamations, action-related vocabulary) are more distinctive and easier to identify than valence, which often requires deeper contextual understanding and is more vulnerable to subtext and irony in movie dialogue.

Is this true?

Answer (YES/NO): YES